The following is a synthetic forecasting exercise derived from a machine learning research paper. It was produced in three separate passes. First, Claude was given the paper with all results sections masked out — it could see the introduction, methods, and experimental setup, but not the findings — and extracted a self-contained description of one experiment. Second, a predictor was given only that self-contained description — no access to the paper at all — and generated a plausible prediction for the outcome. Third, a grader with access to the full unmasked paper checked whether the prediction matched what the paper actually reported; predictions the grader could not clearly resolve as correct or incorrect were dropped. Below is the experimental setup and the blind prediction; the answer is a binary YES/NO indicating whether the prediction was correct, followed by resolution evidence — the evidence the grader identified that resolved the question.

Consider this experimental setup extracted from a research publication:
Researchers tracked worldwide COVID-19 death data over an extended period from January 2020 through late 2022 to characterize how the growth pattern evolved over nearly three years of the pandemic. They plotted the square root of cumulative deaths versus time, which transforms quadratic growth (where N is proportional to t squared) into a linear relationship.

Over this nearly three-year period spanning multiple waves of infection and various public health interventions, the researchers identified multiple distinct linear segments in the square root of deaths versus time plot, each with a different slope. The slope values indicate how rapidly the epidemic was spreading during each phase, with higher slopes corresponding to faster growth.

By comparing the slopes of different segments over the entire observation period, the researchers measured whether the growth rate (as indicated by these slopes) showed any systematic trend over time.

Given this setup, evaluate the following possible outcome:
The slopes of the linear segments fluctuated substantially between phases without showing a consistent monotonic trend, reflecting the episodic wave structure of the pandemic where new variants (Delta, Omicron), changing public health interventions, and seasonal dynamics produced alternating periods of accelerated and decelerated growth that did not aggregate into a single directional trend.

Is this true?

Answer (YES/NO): NO